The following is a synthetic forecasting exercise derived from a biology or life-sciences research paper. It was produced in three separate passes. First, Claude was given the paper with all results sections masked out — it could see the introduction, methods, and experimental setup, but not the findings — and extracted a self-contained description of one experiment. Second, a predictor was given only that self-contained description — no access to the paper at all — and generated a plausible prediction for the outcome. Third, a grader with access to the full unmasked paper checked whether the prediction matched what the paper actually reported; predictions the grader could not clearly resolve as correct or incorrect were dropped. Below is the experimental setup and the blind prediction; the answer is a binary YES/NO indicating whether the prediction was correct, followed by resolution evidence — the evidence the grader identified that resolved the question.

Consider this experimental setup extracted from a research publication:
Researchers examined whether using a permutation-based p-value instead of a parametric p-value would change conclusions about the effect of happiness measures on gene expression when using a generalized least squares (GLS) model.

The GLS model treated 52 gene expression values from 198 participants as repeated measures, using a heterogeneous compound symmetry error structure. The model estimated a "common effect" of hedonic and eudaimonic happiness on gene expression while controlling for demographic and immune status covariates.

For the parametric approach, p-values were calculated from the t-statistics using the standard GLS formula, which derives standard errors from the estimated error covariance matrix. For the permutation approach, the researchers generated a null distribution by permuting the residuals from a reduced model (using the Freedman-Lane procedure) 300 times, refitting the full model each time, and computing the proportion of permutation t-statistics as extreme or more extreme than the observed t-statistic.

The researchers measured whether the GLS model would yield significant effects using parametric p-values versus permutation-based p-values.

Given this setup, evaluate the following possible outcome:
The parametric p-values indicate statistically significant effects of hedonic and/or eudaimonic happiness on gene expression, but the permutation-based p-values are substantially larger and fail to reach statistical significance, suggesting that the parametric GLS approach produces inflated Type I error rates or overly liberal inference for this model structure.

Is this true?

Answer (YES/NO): YES